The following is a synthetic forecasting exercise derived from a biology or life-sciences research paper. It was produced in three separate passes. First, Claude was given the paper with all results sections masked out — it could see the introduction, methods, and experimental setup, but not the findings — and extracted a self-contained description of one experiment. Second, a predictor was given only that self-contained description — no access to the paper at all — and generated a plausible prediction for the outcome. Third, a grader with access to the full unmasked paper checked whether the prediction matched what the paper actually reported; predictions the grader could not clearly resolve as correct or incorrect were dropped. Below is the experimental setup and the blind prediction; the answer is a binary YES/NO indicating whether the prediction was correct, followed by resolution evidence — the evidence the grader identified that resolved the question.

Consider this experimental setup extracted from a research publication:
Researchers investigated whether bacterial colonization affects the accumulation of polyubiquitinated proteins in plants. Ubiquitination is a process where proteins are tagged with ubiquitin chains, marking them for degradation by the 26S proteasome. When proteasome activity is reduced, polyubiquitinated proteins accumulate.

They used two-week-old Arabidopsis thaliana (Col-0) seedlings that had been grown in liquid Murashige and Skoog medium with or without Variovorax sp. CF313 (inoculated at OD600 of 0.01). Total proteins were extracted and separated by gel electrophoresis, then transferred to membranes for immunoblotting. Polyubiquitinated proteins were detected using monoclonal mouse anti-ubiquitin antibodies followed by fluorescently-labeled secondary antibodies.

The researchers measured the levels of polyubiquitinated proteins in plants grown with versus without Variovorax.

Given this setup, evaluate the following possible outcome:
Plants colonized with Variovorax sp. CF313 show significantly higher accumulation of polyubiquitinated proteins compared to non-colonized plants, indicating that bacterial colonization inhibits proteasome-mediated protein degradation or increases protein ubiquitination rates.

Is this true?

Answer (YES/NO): YES